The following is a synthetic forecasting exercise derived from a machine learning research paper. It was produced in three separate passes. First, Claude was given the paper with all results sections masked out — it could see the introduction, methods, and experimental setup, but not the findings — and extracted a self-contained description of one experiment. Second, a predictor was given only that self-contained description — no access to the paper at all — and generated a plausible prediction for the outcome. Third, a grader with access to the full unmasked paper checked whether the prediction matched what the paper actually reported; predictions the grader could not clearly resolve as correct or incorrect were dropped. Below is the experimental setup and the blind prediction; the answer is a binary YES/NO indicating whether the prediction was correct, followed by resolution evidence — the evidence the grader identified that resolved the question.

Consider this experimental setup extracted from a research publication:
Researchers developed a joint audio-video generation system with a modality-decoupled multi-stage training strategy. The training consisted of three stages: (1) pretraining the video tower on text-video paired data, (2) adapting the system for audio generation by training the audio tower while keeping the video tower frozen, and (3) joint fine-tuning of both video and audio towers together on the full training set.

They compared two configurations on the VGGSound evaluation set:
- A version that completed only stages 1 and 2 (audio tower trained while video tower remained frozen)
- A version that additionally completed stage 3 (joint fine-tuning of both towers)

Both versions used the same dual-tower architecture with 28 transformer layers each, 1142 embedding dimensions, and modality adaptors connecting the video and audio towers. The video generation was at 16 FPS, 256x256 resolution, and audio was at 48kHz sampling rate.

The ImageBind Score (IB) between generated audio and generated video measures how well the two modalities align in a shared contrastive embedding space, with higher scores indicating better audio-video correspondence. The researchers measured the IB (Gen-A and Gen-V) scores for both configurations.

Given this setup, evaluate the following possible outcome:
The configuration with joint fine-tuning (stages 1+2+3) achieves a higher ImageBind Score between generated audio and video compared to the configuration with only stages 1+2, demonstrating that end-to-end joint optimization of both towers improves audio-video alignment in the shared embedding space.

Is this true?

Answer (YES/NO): YES